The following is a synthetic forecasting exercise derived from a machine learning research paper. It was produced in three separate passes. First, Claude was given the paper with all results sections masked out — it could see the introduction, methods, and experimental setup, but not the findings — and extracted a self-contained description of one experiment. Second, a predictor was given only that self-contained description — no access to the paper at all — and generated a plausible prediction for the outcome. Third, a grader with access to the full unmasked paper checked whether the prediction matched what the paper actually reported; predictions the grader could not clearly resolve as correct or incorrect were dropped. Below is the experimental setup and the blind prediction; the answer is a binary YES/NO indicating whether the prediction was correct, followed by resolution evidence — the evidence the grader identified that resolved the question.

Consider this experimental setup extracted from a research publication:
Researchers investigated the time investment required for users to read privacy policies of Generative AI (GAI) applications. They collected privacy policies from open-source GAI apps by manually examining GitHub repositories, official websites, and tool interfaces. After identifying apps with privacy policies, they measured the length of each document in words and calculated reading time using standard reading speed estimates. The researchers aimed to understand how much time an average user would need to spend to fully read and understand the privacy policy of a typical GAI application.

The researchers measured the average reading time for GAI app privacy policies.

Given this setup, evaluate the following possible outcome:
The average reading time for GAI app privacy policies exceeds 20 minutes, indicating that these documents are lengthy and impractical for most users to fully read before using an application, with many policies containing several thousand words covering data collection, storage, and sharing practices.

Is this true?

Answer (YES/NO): NO